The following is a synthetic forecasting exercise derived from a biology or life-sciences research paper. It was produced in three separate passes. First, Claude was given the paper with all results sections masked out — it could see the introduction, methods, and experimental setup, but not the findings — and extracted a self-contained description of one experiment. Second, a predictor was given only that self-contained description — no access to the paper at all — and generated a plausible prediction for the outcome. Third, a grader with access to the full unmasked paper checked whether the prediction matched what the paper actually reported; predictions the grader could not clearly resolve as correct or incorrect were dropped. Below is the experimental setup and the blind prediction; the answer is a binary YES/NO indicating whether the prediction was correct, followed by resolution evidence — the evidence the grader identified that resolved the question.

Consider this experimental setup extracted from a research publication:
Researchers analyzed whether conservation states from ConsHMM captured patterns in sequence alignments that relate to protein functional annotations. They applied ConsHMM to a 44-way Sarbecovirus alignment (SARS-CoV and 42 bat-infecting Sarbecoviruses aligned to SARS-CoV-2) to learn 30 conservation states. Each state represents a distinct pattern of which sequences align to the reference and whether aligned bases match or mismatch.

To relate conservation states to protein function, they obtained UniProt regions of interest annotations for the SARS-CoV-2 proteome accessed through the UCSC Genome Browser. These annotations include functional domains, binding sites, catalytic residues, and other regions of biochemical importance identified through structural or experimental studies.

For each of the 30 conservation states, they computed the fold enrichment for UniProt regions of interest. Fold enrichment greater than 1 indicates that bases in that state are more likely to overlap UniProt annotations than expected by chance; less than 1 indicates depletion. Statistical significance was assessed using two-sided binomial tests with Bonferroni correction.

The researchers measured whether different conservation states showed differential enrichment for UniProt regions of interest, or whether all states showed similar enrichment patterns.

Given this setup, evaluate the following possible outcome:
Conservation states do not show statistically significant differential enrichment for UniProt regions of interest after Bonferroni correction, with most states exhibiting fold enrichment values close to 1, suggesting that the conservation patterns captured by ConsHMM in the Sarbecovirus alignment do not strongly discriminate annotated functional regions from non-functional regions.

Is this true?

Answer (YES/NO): NO